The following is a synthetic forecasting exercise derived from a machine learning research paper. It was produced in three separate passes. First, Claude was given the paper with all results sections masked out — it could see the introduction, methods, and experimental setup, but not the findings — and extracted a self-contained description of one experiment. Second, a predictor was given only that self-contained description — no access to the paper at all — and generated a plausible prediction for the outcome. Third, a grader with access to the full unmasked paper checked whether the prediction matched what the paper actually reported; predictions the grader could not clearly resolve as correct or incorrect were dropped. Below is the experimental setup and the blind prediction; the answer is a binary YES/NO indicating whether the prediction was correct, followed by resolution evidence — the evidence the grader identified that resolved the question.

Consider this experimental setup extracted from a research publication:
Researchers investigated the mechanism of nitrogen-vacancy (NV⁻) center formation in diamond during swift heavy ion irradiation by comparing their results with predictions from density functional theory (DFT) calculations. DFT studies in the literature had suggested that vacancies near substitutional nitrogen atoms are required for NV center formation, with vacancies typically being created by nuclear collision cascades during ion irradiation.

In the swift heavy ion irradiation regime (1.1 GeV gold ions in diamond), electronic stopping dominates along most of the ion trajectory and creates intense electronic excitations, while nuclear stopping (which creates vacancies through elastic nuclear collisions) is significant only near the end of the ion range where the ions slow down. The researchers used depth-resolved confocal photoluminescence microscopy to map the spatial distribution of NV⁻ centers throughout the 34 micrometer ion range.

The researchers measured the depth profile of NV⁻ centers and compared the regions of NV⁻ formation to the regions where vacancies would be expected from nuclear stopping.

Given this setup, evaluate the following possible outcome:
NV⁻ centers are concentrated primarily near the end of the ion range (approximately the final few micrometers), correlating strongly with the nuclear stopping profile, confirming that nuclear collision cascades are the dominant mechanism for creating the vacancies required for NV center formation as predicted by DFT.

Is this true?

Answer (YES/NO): NO